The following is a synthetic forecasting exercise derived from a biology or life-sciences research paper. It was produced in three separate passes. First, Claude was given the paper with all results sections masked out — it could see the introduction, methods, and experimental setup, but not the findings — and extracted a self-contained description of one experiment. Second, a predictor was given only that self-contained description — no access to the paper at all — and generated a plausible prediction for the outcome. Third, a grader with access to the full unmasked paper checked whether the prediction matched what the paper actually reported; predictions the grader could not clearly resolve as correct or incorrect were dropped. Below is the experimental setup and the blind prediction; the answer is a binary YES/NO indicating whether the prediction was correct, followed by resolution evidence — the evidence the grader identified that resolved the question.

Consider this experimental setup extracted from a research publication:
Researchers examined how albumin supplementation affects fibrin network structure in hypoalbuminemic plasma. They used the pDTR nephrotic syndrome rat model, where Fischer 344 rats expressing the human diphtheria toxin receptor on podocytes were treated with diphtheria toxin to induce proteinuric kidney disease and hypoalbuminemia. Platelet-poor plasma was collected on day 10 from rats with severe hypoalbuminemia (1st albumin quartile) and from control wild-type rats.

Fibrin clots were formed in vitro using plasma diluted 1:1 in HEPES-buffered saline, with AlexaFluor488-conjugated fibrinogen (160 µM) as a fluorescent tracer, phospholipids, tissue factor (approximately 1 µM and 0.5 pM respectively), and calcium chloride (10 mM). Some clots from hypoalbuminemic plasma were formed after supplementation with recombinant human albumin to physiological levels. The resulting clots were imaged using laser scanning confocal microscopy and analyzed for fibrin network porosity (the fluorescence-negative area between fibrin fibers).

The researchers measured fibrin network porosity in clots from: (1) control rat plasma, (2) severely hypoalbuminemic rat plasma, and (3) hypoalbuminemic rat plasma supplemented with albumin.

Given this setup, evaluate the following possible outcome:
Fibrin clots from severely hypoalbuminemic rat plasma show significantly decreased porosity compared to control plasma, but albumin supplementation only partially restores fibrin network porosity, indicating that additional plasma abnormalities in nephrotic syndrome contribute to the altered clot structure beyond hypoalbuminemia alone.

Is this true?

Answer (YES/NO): NO